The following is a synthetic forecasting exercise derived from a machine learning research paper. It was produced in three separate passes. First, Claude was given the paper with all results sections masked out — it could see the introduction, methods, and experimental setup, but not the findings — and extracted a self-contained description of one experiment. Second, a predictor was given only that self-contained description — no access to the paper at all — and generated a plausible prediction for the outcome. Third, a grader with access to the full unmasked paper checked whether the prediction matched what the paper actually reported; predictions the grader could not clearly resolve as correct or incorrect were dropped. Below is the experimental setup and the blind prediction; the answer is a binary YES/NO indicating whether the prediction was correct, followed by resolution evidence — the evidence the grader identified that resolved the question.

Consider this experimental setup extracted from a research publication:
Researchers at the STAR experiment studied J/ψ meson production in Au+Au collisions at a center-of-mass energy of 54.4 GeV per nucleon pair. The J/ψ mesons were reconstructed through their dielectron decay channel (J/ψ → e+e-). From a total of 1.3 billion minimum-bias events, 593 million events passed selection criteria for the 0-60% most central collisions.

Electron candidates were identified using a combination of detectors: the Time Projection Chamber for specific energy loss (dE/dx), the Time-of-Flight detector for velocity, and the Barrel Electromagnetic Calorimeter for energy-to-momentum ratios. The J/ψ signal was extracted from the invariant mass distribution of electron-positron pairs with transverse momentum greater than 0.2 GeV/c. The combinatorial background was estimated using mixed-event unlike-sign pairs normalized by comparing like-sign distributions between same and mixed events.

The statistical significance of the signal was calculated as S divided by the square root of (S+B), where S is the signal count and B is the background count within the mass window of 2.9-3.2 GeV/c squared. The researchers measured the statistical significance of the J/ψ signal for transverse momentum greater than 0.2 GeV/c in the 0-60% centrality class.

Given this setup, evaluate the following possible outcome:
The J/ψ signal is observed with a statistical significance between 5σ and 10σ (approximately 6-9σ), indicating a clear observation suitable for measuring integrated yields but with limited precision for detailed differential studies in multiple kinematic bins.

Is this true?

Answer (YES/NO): NO